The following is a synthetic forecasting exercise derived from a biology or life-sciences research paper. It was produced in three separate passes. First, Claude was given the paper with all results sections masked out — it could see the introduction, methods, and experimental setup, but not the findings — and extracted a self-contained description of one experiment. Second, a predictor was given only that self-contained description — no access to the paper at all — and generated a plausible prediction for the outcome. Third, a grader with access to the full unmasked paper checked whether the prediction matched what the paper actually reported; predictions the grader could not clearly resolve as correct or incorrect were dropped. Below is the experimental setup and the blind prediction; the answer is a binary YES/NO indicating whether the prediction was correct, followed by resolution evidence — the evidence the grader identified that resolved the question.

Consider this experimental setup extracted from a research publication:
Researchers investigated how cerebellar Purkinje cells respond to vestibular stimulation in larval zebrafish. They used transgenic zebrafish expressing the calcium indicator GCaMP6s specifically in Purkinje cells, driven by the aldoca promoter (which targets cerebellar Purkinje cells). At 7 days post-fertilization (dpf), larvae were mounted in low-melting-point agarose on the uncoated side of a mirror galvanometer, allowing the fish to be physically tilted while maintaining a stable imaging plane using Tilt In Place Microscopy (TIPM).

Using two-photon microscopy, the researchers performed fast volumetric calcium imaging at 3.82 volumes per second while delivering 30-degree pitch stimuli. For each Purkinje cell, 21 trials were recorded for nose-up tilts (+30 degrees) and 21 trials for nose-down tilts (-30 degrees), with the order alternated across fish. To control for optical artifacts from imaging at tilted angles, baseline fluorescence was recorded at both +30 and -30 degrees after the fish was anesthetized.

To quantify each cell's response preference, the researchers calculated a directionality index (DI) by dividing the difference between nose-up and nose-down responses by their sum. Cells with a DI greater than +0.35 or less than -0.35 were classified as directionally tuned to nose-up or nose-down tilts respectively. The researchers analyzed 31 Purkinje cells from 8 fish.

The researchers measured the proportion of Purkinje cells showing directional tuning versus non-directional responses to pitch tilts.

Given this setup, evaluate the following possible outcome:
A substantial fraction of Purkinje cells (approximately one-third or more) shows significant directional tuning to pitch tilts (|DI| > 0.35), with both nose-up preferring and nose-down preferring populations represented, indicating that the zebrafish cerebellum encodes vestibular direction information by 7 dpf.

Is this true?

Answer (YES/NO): YES